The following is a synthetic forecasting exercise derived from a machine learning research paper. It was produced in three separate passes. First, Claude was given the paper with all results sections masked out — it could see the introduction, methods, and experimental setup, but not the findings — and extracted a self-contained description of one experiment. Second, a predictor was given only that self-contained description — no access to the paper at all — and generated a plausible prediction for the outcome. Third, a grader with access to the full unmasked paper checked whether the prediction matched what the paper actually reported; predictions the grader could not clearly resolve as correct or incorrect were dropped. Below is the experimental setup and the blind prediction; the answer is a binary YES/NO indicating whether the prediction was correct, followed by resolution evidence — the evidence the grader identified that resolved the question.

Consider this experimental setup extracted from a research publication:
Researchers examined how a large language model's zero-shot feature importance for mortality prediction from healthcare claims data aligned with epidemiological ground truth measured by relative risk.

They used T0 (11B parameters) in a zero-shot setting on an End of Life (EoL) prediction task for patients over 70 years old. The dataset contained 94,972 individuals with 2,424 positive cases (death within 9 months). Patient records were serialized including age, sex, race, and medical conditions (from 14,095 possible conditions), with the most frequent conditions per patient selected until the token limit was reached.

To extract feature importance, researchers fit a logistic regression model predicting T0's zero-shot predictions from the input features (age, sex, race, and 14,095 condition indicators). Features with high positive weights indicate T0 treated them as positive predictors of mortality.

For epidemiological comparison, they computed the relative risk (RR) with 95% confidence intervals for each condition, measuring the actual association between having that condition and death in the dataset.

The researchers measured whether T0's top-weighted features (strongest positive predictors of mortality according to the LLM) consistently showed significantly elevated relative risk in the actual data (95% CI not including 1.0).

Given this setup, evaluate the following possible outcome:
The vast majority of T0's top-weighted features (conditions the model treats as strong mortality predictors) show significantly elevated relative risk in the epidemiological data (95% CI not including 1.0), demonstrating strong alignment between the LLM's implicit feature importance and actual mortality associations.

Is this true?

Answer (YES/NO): YES